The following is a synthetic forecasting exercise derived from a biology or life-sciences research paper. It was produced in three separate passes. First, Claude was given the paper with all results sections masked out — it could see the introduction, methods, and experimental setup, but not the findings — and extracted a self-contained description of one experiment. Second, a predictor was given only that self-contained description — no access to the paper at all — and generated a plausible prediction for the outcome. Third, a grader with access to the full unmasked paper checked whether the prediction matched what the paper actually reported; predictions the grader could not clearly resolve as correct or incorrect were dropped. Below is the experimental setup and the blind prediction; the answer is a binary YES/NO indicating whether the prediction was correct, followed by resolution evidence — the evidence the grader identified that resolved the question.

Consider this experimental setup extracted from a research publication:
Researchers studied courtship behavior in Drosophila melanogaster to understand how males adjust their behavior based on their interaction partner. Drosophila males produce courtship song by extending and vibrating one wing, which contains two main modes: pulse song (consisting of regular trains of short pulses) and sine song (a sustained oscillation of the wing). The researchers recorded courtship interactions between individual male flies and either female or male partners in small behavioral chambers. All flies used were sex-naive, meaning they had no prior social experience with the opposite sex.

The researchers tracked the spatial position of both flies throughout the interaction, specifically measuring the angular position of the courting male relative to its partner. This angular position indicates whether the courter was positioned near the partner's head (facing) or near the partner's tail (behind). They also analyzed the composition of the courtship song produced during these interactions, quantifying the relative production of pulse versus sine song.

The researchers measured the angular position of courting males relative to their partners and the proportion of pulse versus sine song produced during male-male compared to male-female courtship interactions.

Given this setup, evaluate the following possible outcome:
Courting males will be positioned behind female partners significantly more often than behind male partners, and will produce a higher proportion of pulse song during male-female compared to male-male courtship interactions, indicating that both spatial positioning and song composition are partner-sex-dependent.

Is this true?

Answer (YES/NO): YES